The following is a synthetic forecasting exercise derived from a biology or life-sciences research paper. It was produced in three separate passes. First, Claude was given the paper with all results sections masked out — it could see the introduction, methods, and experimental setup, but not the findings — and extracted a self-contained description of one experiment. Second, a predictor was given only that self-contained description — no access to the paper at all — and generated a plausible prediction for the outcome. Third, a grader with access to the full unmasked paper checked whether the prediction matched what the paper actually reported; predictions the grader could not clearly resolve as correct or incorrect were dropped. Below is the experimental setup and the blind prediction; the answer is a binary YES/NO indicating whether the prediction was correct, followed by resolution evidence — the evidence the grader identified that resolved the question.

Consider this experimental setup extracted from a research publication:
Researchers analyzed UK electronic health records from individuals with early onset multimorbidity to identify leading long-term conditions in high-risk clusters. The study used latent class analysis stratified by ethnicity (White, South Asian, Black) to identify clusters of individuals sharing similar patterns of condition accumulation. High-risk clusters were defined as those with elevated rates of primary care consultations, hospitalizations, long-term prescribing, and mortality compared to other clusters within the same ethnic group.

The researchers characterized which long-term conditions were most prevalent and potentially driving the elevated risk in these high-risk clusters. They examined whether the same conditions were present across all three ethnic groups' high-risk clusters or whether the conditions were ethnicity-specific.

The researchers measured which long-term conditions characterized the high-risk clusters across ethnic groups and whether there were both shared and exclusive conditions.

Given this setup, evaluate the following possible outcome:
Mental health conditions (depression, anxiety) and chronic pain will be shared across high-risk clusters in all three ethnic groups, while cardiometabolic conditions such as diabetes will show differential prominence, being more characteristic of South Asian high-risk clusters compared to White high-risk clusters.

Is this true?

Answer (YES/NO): NO